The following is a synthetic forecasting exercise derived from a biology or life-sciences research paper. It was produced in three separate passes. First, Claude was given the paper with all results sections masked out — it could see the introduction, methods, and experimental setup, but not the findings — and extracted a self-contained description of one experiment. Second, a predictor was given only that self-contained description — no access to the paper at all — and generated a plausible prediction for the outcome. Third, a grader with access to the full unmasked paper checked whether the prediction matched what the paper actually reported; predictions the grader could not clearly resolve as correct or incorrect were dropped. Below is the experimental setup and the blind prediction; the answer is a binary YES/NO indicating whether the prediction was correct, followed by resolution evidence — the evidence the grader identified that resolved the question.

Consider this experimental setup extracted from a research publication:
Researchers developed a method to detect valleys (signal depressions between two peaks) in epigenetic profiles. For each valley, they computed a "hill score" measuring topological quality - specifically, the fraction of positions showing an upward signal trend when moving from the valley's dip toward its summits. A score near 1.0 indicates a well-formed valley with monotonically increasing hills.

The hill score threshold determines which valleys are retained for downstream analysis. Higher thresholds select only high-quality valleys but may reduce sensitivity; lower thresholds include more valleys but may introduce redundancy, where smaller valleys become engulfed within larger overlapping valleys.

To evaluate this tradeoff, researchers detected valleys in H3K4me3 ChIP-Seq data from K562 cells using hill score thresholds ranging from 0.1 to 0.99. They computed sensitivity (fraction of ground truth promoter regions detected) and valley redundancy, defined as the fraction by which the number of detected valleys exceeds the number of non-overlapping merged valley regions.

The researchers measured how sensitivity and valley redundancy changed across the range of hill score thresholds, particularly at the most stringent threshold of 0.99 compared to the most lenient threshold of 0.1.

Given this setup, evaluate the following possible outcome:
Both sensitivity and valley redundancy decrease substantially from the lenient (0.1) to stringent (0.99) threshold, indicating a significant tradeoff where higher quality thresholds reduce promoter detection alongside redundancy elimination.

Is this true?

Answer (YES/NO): YES